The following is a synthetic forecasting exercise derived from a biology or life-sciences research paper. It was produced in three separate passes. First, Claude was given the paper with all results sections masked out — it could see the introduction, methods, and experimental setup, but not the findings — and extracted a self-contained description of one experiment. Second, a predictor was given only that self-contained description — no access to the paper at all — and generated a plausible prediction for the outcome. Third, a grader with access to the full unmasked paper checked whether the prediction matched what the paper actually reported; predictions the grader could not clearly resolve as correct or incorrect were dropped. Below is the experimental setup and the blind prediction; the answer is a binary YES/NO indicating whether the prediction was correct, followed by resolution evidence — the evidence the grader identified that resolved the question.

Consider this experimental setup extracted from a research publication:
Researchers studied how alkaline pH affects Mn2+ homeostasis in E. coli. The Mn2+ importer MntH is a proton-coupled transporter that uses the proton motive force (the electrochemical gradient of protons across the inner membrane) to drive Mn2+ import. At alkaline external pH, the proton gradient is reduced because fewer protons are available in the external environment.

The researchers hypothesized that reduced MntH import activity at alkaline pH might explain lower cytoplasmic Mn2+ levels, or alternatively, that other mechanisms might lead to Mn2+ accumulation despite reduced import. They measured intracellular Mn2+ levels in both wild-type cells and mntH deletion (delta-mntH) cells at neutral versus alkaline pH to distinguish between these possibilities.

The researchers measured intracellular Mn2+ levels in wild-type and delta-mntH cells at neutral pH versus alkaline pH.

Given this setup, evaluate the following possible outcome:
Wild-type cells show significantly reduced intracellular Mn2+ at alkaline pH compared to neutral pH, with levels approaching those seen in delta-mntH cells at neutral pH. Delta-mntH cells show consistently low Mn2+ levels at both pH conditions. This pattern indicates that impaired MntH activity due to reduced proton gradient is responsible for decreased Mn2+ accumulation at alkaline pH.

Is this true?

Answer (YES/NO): NO